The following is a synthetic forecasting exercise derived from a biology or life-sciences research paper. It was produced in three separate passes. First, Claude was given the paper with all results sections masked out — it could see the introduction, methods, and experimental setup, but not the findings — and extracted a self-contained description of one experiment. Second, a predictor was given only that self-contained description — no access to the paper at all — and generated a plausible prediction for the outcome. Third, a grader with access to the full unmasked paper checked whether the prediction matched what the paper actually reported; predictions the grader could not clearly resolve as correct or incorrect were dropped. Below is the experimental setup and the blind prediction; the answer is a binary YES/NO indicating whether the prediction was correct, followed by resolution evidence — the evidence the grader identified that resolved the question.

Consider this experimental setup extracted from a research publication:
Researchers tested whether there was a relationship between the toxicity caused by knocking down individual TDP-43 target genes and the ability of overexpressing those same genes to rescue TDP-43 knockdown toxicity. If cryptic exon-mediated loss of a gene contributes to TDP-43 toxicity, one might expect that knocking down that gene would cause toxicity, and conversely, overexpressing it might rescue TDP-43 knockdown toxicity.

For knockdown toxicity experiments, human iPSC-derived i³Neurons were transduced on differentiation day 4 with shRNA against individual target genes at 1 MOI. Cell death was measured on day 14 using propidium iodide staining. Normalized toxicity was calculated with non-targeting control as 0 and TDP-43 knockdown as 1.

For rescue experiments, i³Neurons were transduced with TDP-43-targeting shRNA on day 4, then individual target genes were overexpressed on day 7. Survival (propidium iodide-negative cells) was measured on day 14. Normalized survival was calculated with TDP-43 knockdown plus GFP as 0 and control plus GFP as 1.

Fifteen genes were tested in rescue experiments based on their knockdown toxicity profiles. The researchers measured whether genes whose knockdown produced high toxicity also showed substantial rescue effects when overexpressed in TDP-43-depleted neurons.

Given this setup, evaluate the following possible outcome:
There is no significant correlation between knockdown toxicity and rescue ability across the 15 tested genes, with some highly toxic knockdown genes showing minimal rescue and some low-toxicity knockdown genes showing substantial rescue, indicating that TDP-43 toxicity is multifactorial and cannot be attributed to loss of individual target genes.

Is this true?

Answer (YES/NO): NO